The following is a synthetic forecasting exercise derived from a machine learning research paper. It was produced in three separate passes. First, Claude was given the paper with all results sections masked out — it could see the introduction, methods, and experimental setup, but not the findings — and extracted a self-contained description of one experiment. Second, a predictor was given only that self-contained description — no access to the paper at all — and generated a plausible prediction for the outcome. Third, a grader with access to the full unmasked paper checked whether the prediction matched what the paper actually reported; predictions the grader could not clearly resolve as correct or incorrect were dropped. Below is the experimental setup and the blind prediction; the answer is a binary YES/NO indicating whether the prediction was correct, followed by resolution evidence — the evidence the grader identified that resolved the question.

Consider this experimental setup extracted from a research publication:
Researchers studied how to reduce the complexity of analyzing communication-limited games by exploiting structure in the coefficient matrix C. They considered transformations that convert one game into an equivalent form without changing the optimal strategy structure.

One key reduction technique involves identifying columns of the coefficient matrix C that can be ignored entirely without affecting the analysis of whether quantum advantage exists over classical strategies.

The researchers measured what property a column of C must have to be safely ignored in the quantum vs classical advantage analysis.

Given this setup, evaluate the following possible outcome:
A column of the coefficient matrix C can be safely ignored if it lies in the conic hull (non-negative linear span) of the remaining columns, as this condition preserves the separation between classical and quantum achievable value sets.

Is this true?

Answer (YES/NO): NO